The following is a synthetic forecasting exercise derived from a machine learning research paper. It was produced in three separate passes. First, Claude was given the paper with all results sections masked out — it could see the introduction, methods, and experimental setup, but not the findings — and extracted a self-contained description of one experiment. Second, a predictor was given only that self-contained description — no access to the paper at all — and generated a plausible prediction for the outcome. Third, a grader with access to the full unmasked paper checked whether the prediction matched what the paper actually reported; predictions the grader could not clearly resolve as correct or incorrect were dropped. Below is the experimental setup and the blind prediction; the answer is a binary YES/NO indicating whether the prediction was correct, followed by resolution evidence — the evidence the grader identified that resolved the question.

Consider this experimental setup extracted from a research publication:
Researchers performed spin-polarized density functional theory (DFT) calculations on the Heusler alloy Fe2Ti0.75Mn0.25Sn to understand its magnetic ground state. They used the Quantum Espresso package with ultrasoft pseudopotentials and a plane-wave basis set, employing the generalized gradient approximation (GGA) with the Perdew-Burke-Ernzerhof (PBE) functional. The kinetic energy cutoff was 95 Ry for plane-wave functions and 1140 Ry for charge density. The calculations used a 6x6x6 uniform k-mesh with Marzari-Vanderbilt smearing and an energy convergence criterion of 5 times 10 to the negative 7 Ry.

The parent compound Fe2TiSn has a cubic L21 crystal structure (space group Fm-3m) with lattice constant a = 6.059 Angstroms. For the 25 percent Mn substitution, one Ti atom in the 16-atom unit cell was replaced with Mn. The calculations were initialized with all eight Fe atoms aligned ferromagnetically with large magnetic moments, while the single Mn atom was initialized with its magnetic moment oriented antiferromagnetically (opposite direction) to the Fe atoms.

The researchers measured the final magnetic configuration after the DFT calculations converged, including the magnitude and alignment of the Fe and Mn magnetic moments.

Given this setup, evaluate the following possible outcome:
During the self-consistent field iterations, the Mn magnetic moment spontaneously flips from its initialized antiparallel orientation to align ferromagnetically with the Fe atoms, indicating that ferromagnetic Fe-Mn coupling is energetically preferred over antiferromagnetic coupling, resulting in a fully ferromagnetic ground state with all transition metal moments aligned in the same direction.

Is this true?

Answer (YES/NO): YES